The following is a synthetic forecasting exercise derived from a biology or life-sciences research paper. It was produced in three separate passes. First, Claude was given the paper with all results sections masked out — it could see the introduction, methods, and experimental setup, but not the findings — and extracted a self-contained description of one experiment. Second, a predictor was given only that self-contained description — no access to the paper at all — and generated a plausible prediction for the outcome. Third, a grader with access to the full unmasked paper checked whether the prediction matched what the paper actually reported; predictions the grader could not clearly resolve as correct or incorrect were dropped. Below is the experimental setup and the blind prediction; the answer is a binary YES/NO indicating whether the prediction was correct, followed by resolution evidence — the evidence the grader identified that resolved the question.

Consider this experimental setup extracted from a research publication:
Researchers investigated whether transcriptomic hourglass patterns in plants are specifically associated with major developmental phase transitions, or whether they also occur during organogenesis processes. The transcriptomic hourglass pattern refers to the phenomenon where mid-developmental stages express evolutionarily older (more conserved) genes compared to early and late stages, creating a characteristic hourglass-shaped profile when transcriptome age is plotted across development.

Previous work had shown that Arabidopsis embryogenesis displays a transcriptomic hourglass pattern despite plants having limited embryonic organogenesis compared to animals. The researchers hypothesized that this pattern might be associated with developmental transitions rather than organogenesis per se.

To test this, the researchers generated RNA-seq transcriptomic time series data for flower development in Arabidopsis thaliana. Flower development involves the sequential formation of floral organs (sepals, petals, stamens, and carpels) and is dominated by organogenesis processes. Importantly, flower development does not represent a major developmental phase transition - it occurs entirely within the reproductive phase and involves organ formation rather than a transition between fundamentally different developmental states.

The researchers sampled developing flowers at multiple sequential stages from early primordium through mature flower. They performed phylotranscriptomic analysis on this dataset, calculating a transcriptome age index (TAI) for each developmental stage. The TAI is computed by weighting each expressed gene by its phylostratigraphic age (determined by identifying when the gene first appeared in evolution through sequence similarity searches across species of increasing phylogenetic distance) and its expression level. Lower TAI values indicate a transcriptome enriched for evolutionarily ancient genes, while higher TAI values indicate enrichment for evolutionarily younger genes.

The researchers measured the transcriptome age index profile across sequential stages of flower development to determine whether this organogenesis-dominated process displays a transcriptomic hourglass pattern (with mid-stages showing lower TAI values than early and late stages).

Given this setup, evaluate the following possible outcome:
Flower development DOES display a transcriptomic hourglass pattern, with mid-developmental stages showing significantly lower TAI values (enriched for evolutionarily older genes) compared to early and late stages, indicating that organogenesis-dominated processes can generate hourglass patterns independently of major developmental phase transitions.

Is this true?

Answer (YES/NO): NO